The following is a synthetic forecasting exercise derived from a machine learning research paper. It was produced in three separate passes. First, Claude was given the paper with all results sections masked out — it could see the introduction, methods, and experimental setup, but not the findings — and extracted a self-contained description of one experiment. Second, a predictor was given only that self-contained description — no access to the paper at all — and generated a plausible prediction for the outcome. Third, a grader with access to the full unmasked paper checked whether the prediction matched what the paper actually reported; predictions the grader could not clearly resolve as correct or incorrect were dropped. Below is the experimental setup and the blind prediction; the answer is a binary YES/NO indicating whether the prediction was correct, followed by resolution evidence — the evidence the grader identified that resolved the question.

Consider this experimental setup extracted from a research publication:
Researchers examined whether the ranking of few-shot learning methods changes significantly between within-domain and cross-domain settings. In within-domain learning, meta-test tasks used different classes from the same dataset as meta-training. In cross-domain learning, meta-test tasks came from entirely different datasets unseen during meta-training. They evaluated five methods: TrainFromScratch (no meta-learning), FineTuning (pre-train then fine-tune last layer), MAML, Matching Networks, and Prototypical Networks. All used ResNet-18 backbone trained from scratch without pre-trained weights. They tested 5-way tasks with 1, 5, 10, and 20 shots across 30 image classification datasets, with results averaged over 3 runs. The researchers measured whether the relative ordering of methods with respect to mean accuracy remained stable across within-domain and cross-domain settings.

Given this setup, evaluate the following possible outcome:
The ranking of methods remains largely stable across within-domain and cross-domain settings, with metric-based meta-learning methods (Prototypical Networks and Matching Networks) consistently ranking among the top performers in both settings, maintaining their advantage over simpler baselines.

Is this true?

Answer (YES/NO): NO